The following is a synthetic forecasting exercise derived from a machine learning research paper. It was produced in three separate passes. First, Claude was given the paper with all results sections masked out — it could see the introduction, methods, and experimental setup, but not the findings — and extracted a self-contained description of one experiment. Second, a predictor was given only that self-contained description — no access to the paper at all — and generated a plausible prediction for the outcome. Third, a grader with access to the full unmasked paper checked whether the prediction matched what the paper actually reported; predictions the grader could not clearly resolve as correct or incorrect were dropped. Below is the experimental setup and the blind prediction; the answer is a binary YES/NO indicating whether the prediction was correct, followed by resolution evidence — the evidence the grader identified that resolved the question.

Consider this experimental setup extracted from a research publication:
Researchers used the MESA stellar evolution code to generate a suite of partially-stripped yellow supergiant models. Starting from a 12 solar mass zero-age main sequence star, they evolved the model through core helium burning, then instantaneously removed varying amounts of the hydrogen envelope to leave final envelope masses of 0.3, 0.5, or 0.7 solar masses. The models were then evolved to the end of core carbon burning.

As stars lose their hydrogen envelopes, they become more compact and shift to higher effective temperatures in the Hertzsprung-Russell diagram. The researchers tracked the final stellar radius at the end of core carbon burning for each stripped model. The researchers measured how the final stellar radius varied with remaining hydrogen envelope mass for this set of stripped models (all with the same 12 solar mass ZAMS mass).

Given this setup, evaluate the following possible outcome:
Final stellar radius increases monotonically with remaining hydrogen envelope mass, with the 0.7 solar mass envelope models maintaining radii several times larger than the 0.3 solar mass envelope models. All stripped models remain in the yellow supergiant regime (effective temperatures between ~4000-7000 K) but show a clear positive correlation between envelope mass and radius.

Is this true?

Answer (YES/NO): NO